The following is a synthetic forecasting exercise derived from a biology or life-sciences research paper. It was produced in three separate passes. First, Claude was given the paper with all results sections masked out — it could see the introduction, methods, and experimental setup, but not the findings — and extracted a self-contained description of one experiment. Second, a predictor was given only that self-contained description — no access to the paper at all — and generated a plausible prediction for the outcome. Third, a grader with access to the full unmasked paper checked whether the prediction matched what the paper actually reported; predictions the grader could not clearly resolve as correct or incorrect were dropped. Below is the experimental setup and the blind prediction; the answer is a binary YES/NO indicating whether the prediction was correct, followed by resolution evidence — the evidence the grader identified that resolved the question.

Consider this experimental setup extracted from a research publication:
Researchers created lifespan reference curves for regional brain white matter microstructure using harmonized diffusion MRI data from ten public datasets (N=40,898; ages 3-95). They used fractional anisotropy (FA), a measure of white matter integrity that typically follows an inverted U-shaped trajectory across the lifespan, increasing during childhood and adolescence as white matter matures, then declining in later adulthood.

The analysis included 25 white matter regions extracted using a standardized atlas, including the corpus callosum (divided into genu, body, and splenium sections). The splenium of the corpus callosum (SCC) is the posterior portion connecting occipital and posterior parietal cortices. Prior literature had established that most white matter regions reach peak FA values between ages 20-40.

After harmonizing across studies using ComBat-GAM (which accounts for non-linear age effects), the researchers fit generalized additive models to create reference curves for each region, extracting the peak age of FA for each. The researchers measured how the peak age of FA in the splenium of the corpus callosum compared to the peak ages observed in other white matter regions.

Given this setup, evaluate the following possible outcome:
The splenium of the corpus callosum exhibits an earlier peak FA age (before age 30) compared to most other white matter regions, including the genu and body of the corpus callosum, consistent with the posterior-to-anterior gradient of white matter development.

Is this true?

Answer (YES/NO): NO